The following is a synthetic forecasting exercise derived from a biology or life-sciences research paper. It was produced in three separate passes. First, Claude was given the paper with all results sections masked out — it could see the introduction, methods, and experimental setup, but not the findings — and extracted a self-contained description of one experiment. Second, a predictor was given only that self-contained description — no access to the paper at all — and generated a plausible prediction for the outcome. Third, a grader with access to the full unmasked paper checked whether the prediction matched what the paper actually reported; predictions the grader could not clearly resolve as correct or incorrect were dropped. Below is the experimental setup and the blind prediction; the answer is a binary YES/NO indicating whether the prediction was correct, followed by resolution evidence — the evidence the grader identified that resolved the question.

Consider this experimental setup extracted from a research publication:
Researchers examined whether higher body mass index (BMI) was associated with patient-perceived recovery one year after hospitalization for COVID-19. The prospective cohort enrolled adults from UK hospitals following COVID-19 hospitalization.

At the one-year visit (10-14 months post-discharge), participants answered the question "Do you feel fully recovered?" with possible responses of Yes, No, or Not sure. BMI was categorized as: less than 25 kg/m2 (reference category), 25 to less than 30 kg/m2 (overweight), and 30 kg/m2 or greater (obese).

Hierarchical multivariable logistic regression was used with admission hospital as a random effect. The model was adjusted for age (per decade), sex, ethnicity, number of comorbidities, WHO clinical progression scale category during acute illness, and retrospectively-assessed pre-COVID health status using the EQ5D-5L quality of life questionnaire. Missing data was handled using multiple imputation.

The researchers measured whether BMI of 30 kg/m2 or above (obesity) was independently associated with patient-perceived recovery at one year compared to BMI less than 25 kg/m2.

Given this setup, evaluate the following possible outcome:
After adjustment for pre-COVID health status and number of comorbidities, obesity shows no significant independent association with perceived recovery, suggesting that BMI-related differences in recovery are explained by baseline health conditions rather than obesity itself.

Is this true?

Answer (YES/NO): NO